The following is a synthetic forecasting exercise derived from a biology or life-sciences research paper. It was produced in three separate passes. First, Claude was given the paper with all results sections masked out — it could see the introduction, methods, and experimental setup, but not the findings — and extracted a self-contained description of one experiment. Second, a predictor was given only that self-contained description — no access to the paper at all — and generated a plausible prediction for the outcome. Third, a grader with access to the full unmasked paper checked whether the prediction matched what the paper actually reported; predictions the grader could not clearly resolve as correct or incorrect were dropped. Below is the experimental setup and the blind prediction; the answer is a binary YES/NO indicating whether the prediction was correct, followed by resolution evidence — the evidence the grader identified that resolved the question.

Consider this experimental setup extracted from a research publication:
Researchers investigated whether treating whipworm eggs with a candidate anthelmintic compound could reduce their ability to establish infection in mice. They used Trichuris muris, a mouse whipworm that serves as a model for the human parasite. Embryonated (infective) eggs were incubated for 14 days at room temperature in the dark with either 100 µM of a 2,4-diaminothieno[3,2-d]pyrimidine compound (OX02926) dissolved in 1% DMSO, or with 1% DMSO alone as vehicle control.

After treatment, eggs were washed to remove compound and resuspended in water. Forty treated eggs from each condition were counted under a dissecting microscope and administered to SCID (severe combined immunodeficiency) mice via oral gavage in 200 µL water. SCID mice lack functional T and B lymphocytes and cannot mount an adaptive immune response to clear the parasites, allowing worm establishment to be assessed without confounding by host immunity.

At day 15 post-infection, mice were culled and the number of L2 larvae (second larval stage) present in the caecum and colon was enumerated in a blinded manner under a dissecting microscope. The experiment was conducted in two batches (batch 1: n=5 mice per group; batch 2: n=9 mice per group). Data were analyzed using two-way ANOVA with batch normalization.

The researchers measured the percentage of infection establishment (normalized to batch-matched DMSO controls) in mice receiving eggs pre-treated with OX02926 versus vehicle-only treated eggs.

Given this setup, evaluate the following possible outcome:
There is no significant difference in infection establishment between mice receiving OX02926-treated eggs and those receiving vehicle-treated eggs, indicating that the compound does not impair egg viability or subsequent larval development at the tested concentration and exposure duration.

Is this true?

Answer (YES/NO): NO